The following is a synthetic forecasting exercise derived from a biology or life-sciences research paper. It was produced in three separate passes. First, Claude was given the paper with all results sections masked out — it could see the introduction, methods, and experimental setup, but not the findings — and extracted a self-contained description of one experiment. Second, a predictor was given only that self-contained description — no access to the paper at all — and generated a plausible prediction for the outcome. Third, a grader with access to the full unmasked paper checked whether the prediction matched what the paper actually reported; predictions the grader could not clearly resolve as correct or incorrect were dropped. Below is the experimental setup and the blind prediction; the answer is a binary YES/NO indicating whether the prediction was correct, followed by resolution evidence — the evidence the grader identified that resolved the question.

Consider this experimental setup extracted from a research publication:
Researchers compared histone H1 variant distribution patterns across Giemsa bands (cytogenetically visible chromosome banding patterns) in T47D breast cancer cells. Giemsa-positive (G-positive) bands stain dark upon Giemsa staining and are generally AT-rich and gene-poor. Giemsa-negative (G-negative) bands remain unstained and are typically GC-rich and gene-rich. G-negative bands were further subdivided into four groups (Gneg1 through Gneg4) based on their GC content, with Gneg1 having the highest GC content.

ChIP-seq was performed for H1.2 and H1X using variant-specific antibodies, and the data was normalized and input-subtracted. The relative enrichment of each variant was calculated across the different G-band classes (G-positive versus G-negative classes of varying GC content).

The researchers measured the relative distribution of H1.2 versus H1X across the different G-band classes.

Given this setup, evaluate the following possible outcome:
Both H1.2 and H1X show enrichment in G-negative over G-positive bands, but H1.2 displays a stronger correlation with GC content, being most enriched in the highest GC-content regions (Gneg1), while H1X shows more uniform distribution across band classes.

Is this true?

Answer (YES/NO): NO